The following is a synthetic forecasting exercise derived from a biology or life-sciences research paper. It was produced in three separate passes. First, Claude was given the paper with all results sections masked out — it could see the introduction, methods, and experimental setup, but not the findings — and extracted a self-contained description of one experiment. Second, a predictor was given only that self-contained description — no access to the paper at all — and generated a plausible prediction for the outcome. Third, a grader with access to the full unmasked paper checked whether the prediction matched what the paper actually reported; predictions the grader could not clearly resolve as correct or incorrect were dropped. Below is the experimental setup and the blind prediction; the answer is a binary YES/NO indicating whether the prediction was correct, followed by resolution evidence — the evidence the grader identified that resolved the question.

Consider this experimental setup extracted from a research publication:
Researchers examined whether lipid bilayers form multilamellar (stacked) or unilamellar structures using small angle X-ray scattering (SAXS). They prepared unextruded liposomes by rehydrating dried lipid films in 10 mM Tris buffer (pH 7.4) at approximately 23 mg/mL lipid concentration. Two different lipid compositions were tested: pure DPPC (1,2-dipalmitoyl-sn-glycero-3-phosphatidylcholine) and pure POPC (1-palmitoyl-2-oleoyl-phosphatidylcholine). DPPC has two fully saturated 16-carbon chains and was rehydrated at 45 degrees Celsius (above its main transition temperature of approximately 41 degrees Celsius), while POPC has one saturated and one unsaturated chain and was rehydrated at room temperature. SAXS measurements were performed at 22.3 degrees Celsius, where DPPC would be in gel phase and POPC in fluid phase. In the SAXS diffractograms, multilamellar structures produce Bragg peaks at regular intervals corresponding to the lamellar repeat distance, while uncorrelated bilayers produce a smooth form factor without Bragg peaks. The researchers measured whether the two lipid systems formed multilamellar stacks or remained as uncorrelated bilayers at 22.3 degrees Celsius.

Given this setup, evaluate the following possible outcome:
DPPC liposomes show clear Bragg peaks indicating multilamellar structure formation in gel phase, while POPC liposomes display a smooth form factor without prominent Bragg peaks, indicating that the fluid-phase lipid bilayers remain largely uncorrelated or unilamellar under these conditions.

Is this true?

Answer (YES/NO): NO